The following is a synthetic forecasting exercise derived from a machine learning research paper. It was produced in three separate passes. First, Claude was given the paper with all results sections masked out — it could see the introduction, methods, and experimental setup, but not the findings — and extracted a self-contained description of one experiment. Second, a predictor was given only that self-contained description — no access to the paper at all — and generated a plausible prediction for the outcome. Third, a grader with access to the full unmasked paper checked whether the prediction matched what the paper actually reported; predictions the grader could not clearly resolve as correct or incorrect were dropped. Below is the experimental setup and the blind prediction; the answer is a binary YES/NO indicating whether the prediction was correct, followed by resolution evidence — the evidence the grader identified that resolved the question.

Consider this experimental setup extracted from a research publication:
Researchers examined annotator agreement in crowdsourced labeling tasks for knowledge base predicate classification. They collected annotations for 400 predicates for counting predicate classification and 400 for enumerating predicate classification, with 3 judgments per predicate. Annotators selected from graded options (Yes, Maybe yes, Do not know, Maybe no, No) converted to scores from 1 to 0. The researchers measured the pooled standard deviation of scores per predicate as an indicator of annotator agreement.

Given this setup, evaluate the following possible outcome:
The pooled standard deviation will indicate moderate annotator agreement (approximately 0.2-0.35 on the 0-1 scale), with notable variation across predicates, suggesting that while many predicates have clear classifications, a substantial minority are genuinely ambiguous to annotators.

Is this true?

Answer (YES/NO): NO